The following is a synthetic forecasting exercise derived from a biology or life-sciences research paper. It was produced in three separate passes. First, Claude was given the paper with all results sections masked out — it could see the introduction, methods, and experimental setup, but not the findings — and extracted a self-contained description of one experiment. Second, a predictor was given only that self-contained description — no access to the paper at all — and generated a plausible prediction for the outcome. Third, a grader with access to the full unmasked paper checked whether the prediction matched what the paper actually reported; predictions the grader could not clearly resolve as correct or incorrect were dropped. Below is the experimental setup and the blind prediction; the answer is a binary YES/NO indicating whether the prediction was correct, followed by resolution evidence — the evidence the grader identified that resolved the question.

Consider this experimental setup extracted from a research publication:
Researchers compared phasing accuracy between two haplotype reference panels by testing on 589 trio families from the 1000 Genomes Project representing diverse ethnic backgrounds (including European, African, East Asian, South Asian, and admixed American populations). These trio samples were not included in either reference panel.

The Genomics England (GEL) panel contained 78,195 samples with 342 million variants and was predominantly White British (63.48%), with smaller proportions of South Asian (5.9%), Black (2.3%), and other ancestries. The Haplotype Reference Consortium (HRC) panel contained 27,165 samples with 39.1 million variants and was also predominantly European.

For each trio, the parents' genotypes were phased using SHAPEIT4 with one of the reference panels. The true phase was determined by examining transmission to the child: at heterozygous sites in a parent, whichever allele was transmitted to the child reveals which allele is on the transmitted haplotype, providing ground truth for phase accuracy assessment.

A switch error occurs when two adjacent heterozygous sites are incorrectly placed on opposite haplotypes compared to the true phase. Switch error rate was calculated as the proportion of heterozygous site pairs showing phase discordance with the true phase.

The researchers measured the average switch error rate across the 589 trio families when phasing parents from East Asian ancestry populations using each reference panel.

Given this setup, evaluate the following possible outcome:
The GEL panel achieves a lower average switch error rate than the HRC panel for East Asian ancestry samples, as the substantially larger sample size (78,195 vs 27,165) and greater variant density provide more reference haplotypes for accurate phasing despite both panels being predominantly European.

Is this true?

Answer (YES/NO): YES